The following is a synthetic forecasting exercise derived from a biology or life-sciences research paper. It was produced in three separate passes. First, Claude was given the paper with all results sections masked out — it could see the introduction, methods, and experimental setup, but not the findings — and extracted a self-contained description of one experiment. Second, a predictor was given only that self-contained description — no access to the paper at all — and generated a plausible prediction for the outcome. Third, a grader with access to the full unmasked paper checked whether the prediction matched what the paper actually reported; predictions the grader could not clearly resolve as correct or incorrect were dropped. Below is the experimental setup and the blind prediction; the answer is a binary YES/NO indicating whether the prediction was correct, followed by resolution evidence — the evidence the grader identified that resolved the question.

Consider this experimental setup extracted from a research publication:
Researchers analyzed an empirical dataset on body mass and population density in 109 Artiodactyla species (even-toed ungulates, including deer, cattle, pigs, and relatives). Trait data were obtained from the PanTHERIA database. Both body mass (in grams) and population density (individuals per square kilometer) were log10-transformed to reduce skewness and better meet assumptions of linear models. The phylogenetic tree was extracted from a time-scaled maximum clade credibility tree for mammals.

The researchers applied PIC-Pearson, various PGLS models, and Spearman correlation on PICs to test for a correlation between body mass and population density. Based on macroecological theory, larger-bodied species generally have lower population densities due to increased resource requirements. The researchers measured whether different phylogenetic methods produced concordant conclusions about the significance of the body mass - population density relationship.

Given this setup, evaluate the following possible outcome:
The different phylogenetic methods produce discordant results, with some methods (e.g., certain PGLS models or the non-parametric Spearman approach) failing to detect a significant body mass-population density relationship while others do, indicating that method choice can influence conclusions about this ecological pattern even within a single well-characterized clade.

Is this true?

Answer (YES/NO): YES